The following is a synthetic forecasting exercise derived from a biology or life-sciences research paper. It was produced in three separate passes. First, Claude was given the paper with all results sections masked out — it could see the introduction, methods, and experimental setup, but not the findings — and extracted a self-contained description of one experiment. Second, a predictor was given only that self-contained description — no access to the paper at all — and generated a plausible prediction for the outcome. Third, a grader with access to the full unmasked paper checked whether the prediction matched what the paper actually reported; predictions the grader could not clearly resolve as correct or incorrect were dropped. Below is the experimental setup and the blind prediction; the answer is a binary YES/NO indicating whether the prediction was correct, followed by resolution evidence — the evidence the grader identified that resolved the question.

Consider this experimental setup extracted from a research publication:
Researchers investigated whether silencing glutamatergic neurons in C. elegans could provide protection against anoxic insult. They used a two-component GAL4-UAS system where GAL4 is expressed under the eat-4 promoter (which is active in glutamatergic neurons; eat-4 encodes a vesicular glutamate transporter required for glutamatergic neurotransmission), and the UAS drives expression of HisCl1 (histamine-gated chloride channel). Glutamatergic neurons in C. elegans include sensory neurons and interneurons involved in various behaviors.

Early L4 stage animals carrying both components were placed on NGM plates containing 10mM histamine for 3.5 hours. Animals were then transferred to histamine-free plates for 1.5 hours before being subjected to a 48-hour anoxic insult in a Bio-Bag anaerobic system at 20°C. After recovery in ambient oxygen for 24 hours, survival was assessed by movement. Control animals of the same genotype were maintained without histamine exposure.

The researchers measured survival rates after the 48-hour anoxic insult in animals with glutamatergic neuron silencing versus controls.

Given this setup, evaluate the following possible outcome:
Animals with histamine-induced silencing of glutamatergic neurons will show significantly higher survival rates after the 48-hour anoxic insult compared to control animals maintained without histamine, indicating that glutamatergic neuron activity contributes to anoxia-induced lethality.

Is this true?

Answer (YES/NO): NO